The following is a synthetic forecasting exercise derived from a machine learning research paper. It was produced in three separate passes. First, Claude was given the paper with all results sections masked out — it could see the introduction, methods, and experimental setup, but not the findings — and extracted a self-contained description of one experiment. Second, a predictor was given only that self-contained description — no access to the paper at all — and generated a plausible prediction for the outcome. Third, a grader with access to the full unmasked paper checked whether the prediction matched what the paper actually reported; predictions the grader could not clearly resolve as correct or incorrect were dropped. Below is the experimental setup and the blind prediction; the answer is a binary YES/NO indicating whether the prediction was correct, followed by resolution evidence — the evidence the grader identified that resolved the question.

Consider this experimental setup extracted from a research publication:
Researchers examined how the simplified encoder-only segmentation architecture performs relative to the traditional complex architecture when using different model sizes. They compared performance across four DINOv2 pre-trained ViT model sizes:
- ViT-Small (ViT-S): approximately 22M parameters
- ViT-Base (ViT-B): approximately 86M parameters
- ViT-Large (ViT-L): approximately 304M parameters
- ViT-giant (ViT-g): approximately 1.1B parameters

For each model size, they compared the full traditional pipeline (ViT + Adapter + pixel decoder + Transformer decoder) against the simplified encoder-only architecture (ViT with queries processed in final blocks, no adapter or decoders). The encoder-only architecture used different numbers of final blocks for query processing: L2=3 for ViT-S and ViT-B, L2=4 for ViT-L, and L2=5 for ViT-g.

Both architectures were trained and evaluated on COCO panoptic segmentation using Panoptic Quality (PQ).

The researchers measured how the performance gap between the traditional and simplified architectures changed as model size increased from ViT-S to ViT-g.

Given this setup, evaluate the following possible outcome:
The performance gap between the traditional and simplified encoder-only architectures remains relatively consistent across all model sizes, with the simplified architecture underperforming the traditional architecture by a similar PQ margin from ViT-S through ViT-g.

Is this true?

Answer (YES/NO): NO